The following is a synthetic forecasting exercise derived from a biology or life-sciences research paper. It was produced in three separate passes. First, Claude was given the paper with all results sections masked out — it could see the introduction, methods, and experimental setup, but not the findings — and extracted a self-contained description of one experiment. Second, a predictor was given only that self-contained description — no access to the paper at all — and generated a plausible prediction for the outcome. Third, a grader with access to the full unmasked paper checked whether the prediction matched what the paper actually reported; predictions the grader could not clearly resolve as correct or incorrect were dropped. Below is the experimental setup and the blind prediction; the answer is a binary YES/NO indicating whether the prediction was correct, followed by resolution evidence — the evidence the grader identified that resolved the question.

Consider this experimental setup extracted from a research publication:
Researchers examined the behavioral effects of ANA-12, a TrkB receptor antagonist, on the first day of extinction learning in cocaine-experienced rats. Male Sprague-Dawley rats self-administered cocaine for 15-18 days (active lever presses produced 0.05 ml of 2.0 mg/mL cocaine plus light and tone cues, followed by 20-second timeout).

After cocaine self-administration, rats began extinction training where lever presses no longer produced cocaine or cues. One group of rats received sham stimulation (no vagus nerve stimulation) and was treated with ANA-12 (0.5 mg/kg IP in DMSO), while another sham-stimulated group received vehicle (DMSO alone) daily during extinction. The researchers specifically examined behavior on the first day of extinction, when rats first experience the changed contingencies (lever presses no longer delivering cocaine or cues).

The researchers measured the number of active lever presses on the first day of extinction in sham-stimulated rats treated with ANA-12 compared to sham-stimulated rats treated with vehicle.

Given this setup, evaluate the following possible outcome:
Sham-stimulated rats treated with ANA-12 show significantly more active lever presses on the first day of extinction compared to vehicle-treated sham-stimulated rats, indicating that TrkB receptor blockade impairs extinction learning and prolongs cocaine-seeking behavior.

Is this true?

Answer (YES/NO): NO